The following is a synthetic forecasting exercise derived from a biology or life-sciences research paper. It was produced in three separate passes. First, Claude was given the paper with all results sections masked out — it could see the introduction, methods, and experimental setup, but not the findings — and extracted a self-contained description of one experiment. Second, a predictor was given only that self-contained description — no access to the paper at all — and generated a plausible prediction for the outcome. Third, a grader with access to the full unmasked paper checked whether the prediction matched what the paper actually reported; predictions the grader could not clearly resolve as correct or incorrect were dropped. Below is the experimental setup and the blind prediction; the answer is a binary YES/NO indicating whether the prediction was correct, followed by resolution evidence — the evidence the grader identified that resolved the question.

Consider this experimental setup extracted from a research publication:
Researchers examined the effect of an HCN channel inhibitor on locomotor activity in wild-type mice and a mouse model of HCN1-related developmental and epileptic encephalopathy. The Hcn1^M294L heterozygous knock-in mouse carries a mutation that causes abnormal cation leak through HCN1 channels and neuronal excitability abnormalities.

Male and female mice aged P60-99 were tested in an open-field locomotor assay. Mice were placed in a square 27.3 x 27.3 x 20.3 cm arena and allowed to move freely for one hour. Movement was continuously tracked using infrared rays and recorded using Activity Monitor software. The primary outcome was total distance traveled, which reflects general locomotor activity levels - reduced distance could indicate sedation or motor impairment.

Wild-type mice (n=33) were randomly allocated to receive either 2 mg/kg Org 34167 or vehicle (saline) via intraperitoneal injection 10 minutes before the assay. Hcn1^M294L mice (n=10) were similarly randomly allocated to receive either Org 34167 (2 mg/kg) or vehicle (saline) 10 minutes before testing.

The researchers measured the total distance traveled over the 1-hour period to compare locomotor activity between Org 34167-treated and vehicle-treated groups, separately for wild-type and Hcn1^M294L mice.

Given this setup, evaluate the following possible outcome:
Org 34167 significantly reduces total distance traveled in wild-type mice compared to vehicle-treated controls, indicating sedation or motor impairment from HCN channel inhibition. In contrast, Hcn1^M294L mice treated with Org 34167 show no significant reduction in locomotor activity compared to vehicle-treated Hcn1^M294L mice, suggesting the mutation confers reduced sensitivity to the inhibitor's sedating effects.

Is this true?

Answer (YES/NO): YES